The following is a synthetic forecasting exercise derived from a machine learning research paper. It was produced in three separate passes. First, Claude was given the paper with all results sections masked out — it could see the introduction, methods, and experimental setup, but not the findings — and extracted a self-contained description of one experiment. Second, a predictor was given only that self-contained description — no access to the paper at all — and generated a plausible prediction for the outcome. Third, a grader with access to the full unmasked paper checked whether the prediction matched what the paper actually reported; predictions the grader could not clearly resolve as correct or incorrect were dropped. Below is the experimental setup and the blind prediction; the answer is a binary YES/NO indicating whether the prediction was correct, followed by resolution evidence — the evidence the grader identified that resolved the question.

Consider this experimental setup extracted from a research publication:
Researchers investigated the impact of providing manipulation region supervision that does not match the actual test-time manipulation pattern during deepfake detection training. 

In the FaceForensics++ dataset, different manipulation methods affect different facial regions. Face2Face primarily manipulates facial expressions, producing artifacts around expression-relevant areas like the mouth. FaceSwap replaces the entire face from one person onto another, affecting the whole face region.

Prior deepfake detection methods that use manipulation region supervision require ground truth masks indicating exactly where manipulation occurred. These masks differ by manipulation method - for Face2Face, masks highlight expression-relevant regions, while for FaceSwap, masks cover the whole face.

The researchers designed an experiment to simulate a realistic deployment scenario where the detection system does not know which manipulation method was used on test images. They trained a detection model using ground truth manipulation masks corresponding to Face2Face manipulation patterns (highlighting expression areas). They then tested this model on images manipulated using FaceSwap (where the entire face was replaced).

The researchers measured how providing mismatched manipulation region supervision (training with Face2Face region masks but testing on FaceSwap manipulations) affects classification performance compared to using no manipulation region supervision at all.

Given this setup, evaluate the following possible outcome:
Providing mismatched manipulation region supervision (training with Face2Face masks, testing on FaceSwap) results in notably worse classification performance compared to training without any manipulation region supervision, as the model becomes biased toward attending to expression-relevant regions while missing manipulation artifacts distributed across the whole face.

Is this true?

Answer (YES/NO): NO